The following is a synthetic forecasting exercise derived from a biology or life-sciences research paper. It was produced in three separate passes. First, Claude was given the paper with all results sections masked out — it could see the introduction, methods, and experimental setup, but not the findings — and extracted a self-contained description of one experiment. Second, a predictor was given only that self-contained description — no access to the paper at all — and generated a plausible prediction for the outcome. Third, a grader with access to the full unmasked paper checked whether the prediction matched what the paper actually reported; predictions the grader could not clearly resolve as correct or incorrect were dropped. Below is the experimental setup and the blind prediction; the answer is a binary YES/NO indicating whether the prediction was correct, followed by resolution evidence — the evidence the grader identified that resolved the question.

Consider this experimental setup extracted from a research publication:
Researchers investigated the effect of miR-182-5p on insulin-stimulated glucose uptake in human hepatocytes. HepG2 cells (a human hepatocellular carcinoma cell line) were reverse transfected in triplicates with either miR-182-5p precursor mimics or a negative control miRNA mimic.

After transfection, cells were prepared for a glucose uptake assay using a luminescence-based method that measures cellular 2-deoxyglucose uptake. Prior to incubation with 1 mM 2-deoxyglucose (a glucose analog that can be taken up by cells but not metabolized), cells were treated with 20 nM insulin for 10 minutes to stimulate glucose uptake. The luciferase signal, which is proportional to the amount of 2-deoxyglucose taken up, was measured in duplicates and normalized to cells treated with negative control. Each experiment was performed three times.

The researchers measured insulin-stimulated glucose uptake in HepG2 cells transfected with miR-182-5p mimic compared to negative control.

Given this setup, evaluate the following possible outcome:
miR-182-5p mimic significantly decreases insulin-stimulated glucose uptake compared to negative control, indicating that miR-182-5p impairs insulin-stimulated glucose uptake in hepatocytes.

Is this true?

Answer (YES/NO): YES